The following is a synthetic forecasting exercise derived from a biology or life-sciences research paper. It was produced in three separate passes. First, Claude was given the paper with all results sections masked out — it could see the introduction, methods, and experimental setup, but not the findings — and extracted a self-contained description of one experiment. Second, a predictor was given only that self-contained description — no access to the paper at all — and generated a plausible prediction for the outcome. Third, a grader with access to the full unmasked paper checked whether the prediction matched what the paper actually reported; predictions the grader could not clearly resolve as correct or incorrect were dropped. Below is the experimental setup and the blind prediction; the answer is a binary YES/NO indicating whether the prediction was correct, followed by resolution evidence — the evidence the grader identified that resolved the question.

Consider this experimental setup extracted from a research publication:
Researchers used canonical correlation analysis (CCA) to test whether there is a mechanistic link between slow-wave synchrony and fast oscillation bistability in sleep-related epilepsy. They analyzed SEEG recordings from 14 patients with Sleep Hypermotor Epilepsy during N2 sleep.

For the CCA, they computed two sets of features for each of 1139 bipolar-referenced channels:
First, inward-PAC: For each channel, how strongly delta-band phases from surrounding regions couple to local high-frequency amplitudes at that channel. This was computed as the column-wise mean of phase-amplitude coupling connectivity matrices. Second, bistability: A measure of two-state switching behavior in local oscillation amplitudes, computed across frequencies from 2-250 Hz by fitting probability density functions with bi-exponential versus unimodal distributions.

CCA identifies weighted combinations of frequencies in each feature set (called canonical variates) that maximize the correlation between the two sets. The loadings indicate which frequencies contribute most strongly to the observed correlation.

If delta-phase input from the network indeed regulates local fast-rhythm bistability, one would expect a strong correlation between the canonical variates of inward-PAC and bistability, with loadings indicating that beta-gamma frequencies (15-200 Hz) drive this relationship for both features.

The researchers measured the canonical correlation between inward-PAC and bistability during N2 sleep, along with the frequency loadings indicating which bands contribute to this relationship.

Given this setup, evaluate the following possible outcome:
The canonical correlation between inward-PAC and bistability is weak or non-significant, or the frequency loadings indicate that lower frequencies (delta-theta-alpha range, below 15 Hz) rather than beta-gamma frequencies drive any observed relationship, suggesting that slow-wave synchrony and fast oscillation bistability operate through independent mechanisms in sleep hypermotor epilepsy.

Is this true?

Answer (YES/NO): NO